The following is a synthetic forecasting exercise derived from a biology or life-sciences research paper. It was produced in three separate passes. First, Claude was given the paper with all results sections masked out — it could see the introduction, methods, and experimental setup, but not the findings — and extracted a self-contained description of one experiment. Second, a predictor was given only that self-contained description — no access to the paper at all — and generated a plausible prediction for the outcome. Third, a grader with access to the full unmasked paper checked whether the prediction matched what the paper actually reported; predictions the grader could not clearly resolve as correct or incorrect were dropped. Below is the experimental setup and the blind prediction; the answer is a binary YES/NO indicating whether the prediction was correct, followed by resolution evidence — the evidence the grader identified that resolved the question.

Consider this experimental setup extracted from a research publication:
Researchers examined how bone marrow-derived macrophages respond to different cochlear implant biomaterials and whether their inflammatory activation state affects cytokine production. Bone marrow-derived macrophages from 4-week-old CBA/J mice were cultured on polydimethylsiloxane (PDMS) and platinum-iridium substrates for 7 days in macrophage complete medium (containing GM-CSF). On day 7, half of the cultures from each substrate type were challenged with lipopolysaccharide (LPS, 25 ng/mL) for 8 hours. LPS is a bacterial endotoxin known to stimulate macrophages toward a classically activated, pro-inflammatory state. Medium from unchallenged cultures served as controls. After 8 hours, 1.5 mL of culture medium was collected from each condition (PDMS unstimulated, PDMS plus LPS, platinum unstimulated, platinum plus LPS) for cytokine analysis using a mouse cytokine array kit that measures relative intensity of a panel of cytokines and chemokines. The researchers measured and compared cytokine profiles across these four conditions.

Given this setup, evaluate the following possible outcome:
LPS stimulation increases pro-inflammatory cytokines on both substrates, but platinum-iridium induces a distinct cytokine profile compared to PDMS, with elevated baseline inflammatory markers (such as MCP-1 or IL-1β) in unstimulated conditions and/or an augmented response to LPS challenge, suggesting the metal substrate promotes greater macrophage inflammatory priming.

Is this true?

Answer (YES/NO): NO